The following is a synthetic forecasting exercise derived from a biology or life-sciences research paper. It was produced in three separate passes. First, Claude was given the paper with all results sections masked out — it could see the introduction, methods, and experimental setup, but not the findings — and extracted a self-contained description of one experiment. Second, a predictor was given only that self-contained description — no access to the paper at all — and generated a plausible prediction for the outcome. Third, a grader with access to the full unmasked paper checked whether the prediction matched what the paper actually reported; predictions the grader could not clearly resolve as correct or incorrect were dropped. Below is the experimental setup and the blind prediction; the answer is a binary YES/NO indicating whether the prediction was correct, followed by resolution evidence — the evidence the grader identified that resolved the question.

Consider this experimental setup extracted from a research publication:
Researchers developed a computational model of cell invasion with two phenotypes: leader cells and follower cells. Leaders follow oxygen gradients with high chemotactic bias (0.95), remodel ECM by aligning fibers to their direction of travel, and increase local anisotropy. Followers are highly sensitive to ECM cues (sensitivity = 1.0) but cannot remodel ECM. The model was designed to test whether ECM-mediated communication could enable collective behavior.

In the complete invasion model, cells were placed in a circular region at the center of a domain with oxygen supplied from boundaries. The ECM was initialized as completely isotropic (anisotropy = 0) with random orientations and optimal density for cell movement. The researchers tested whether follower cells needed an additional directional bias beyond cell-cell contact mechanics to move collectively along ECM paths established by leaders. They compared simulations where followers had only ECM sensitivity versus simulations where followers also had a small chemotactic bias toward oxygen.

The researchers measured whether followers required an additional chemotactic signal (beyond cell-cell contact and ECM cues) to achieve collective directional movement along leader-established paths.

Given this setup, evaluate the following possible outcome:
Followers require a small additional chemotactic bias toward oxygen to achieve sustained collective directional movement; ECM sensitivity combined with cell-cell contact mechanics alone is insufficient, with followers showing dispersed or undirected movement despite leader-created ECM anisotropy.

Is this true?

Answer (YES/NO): YES